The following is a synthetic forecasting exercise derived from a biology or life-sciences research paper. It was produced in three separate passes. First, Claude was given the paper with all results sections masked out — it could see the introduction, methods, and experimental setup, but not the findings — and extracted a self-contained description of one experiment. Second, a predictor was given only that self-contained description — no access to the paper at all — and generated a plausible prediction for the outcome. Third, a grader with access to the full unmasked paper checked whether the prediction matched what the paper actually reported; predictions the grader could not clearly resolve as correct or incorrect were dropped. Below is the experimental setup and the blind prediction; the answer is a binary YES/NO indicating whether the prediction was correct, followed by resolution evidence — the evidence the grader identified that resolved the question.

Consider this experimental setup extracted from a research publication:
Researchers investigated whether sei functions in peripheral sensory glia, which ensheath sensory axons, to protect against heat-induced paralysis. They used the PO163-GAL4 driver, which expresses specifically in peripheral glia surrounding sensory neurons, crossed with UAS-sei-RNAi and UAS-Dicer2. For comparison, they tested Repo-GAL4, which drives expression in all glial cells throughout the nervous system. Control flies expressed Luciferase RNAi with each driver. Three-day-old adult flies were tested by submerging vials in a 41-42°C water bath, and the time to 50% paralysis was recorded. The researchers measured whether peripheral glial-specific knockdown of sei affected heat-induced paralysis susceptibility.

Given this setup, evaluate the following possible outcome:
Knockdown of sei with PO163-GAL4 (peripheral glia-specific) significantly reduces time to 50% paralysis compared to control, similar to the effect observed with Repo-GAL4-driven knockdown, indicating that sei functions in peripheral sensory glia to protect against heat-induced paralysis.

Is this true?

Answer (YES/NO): NO